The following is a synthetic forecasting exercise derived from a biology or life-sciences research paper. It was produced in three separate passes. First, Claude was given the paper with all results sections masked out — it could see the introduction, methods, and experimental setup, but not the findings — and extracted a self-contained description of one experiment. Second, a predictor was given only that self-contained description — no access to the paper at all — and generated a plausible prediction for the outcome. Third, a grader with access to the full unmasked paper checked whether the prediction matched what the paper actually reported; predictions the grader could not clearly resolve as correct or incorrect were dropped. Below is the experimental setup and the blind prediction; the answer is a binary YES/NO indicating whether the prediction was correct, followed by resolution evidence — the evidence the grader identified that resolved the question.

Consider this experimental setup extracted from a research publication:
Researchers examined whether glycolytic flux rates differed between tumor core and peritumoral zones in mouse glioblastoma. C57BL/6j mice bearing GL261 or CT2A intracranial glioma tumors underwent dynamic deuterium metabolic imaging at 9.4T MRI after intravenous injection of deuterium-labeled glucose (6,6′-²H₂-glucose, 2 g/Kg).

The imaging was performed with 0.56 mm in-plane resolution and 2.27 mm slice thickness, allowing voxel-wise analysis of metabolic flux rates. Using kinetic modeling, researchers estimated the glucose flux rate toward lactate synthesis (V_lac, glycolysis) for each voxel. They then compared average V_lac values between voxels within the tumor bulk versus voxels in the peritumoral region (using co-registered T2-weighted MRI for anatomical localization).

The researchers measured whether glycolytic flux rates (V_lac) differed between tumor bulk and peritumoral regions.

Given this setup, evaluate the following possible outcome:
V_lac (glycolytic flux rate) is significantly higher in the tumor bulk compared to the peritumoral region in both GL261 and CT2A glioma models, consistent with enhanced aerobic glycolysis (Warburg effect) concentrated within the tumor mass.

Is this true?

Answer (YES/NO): YES